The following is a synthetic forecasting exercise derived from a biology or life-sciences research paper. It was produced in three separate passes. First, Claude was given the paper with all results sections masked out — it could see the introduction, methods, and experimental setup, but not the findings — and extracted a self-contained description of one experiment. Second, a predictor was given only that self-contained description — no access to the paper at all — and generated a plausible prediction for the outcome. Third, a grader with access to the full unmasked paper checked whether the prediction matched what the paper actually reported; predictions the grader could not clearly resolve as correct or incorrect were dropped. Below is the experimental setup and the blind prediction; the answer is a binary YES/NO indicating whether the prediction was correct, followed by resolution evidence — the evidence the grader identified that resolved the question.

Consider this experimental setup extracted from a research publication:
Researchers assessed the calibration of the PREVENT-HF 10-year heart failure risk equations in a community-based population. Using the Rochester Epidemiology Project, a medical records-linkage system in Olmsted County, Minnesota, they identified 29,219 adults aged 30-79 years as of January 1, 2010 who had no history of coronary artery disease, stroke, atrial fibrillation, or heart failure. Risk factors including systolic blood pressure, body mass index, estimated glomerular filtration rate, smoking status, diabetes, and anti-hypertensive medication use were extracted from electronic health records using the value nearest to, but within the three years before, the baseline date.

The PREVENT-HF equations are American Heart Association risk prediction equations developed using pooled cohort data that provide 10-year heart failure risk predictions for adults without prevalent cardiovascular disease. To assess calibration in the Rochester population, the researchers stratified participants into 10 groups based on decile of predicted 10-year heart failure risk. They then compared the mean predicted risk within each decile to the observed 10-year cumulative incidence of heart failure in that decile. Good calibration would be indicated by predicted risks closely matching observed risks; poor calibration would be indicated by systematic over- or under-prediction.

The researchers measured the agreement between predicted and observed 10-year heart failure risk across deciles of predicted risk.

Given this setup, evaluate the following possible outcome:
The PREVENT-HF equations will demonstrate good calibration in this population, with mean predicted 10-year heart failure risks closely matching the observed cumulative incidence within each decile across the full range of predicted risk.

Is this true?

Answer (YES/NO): YES